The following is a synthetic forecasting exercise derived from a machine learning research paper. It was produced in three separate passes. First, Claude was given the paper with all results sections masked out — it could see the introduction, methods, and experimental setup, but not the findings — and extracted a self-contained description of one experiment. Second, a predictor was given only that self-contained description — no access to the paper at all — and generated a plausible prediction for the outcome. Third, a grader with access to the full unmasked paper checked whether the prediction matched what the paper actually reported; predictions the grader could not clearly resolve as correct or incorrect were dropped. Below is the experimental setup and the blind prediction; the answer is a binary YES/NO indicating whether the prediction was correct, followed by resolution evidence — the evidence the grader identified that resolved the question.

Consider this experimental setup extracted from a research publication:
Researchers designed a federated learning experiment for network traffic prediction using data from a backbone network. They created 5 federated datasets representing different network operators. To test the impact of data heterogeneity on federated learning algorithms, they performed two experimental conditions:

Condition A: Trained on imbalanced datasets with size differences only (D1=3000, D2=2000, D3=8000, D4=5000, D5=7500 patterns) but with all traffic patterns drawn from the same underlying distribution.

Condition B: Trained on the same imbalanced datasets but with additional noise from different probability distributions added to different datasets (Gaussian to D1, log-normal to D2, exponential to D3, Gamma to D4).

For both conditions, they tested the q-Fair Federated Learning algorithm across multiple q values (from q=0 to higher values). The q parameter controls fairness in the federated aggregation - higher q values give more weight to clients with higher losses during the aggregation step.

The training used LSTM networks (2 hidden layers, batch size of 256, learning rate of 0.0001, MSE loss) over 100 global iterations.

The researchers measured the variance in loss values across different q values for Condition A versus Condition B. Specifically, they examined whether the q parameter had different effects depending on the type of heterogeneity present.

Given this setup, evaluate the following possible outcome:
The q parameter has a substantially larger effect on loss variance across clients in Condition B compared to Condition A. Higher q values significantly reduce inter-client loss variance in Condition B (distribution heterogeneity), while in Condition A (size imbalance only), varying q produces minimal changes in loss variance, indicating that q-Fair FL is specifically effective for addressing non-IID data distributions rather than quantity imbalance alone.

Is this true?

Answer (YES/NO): YES